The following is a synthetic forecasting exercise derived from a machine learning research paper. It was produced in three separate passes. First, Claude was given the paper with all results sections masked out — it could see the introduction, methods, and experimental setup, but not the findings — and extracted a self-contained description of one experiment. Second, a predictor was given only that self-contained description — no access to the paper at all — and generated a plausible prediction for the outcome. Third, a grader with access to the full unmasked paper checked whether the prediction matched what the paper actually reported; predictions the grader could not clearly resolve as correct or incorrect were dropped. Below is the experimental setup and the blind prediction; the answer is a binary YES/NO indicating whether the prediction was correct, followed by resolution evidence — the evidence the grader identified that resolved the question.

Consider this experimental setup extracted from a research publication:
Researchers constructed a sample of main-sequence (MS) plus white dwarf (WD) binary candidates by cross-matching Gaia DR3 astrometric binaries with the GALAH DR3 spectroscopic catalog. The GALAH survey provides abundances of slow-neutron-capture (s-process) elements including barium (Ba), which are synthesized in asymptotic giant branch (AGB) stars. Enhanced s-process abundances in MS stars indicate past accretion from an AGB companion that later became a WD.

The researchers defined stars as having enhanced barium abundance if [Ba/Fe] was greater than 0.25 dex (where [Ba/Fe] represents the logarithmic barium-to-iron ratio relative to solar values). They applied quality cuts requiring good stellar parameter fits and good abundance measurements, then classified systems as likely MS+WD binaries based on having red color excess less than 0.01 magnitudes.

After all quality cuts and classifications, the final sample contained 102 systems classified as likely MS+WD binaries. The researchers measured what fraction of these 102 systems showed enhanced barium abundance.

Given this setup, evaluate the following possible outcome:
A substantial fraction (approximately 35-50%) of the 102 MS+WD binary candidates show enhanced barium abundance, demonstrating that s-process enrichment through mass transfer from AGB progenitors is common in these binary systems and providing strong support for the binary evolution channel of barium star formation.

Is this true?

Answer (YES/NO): NO